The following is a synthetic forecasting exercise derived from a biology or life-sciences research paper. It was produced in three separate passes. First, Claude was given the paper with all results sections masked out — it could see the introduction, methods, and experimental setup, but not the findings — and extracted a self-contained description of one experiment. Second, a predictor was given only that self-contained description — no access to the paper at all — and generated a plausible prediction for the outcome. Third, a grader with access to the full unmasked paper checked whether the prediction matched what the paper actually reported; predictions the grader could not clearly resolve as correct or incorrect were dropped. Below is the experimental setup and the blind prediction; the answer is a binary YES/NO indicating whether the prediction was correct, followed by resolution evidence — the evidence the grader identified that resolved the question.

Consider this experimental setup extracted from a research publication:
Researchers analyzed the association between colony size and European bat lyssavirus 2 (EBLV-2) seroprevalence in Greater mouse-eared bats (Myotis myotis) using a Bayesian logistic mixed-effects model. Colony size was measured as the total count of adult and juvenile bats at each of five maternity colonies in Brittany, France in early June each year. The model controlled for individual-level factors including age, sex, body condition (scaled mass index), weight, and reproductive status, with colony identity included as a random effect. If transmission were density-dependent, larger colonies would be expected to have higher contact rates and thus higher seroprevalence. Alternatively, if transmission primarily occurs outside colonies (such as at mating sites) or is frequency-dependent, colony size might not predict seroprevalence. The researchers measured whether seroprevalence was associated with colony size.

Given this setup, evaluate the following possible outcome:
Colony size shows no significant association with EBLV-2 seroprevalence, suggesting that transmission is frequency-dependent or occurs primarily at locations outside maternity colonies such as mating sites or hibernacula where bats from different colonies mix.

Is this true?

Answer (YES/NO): YES